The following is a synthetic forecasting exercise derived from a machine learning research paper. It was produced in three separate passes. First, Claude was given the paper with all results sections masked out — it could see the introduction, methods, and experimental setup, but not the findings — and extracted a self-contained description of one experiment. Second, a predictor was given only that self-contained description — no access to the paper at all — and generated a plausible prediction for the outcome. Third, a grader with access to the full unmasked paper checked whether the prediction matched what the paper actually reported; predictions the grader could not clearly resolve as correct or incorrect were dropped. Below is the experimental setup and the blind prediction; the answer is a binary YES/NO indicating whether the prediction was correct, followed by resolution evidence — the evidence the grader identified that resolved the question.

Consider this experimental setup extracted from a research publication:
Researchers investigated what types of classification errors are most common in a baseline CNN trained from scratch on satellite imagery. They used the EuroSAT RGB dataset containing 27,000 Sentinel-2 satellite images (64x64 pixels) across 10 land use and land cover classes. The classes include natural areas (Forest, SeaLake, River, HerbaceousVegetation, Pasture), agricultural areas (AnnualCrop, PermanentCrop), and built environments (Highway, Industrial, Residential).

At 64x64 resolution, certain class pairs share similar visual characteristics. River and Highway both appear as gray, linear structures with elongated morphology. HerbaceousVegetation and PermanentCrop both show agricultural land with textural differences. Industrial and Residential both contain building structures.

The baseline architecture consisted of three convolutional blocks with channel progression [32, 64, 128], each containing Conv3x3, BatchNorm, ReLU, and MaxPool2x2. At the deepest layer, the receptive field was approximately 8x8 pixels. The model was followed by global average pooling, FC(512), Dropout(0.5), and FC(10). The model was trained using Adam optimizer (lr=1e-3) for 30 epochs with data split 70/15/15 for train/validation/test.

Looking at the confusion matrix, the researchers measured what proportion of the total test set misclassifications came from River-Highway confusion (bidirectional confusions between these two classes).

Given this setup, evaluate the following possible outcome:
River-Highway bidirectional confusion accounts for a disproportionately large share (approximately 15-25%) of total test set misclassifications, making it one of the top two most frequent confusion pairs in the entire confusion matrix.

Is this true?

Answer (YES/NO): NO